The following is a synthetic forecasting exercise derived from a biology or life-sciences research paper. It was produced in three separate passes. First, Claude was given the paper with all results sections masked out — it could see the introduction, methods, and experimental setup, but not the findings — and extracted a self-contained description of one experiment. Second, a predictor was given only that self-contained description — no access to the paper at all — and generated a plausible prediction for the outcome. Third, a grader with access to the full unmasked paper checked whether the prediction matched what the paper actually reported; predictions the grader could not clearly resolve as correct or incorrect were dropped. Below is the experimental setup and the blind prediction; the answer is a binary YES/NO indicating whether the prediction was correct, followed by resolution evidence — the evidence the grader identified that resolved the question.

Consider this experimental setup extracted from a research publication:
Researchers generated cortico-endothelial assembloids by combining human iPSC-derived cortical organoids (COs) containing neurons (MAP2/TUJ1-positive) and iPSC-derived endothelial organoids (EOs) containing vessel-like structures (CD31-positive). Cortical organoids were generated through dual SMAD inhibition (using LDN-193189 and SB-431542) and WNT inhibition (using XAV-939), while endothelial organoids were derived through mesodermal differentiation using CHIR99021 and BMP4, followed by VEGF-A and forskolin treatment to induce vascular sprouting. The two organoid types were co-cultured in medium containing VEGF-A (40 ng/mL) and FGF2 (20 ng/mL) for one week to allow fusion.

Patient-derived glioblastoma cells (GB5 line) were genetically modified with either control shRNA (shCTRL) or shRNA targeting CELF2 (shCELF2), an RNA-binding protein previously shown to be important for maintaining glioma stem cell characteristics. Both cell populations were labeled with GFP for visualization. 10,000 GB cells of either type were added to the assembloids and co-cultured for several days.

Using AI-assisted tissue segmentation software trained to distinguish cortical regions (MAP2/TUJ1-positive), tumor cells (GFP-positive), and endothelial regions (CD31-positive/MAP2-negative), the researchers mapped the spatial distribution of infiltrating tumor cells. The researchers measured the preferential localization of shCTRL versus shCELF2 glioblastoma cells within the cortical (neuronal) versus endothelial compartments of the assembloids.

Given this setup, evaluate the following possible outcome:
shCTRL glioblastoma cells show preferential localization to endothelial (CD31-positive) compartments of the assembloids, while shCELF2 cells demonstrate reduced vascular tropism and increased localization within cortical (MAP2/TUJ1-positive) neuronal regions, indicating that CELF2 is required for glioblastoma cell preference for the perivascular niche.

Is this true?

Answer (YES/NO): NO